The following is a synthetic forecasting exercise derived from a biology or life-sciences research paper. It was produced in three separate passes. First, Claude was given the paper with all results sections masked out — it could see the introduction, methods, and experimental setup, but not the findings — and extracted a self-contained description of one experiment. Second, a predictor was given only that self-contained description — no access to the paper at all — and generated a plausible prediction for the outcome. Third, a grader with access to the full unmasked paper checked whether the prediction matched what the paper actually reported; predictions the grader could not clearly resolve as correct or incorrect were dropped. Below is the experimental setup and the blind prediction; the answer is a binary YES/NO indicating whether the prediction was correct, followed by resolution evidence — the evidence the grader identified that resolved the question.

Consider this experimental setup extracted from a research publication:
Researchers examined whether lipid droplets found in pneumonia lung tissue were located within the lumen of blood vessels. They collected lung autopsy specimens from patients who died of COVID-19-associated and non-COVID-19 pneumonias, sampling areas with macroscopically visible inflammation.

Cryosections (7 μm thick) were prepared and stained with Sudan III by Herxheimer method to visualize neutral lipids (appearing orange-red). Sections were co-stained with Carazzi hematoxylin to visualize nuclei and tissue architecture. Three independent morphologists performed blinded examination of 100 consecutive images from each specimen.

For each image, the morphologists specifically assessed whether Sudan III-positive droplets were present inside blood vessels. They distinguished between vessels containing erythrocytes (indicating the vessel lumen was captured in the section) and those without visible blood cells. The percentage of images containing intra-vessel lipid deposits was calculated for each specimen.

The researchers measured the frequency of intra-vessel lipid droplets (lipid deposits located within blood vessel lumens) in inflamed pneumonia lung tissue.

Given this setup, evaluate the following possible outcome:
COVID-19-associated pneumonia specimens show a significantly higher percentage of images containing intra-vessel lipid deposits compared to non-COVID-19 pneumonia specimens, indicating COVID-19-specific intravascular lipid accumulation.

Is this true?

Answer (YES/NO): NO